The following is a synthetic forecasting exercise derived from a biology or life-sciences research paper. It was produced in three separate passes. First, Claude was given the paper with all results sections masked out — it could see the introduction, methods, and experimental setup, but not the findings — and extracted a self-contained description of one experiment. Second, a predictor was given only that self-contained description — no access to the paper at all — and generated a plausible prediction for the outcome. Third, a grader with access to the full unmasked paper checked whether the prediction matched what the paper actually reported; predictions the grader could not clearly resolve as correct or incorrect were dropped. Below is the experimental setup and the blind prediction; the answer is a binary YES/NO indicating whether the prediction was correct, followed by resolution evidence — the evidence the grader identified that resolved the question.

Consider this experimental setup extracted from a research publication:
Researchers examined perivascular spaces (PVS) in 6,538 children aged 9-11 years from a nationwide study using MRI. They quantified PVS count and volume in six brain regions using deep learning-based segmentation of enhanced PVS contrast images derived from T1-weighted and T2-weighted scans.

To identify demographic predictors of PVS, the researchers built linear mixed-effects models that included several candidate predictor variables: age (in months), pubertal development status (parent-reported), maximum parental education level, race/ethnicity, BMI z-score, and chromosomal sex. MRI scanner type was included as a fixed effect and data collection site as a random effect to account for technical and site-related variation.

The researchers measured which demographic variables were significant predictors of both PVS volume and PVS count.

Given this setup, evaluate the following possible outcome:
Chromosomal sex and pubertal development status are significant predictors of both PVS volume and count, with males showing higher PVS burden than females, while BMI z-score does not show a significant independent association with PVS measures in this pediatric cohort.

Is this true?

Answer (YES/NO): NO